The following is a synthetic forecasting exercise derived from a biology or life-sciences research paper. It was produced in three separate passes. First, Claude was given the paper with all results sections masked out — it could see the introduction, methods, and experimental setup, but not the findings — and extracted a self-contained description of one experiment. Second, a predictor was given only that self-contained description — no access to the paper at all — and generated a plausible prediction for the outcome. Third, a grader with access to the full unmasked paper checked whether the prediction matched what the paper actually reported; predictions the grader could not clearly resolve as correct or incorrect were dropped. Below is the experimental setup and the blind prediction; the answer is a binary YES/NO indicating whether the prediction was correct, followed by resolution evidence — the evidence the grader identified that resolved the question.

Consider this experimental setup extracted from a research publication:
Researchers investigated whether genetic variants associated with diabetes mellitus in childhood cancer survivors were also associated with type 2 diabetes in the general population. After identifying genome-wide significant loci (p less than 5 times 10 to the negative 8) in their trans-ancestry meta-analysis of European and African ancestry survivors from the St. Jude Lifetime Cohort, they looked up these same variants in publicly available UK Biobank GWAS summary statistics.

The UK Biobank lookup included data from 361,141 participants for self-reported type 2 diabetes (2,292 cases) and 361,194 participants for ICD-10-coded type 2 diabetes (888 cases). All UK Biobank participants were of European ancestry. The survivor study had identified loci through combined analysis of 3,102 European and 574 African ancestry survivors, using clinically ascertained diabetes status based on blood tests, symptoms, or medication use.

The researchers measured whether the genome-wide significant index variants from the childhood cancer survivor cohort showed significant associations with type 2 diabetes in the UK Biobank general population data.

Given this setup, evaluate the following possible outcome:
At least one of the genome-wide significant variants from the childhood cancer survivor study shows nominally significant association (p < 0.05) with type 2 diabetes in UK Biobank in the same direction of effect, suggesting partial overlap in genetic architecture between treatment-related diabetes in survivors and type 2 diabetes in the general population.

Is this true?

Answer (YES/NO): YES